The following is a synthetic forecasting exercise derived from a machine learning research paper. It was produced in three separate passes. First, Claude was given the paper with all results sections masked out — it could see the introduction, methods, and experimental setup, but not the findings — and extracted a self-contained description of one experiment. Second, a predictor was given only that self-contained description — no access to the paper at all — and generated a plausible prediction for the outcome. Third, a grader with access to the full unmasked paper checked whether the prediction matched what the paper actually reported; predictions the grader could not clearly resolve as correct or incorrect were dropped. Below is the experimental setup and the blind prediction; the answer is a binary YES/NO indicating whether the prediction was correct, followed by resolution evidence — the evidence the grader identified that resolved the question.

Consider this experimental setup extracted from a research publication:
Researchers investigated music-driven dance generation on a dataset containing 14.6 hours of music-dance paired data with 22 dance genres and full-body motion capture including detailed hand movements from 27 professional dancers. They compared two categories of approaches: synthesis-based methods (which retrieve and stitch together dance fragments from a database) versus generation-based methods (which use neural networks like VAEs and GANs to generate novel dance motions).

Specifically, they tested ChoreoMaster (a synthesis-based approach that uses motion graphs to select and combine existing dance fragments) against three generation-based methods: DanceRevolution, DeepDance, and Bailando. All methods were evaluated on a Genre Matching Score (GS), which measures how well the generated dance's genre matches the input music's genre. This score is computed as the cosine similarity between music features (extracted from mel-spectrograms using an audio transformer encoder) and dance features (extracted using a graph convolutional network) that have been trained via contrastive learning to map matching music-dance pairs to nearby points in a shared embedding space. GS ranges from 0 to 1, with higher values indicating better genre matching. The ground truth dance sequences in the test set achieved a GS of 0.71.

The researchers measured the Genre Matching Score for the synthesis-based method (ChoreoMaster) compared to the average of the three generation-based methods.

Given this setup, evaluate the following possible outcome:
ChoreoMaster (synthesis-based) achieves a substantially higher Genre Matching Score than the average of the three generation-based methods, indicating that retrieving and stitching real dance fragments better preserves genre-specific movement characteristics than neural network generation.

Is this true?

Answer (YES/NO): NO